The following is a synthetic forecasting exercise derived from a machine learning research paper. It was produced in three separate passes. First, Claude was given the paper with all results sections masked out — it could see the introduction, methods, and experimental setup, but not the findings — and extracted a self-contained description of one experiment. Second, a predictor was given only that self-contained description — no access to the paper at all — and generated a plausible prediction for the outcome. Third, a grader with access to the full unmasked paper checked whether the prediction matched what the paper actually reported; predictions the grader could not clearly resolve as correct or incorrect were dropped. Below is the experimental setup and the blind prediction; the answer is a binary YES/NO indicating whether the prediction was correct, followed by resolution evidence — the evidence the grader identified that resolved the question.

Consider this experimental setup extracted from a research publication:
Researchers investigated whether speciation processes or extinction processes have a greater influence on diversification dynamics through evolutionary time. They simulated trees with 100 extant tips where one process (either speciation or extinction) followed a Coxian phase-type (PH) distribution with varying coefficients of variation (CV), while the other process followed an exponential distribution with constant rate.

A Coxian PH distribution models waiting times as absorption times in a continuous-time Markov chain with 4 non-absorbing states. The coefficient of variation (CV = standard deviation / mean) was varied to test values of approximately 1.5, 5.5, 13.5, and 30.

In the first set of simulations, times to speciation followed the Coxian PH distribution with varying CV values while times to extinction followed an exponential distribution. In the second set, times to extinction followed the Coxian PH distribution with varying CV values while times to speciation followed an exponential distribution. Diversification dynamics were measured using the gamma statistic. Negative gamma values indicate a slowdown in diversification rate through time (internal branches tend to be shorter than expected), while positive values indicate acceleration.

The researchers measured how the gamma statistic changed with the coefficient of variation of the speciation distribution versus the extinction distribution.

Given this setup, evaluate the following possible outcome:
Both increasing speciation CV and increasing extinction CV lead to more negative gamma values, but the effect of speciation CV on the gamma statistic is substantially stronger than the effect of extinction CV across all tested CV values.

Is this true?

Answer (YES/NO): NO